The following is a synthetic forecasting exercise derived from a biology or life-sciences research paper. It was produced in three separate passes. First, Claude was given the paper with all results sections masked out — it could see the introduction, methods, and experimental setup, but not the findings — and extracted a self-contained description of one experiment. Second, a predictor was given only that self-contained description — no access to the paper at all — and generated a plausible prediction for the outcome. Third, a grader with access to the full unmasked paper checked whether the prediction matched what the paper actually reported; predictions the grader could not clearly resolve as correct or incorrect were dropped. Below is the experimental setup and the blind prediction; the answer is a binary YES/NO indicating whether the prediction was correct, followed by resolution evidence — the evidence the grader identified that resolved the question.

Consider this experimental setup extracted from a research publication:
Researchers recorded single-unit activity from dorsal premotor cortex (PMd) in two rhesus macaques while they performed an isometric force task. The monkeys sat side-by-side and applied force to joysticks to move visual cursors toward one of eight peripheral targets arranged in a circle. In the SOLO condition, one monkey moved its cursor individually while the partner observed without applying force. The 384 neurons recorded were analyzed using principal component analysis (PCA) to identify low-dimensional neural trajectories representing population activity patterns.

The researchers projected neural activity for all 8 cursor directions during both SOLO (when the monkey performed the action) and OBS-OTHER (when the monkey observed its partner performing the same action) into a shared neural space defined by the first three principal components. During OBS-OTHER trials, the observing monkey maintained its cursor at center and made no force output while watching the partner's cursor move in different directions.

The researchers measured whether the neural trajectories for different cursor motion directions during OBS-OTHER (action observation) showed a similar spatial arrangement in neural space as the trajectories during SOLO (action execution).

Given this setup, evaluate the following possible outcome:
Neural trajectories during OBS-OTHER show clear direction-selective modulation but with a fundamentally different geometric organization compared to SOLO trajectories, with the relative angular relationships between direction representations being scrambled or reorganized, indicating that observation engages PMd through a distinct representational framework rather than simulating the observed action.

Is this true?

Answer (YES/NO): NO